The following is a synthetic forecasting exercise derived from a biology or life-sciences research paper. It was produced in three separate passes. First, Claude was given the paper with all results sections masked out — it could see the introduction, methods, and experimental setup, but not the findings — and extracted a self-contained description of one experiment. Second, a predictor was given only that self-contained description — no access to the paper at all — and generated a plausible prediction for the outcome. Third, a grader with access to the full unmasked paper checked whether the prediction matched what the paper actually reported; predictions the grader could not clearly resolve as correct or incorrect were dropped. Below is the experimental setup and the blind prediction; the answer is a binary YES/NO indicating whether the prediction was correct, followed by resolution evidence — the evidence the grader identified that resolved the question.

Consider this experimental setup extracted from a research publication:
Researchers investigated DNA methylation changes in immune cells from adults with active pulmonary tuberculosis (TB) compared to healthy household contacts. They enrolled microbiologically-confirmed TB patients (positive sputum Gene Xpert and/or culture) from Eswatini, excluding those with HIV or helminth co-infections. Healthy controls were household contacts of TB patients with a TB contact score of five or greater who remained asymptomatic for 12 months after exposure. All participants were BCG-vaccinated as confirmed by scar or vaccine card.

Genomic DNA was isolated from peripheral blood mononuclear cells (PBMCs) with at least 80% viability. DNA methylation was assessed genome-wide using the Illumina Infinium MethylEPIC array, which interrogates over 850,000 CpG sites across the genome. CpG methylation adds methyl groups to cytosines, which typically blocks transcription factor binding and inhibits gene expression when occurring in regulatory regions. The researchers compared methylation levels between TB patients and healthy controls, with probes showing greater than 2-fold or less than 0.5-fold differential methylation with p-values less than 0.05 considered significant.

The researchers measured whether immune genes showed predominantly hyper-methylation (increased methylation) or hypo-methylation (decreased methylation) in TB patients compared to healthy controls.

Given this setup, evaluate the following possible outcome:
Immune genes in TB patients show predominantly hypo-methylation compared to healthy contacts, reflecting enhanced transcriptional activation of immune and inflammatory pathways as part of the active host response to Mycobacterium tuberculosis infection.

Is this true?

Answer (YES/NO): NO